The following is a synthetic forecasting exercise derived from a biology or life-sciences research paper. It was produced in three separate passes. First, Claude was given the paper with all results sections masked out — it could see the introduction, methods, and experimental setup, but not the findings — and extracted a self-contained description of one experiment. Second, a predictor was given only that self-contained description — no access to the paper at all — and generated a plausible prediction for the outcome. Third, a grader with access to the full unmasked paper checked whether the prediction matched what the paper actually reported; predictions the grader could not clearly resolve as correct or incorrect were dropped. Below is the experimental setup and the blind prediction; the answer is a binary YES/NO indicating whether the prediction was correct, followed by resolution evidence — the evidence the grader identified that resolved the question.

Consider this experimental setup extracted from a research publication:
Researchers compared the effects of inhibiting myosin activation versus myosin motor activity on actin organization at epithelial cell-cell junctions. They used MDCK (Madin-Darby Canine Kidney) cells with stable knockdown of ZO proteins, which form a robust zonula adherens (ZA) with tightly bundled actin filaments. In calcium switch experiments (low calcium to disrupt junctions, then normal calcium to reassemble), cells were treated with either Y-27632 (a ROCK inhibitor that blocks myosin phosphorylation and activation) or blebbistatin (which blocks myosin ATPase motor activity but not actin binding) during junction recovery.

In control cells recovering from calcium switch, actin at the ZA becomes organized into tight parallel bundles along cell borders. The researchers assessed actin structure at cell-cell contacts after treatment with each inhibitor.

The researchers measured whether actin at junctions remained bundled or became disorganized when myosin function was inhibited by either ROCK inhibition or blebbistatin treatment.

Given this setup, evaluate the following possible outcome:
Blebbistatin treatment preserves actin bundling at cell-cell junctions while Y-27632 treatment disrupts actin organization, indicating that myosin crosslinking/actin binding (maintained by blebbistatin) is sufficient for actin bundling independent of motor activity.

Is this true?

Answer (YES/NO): NO